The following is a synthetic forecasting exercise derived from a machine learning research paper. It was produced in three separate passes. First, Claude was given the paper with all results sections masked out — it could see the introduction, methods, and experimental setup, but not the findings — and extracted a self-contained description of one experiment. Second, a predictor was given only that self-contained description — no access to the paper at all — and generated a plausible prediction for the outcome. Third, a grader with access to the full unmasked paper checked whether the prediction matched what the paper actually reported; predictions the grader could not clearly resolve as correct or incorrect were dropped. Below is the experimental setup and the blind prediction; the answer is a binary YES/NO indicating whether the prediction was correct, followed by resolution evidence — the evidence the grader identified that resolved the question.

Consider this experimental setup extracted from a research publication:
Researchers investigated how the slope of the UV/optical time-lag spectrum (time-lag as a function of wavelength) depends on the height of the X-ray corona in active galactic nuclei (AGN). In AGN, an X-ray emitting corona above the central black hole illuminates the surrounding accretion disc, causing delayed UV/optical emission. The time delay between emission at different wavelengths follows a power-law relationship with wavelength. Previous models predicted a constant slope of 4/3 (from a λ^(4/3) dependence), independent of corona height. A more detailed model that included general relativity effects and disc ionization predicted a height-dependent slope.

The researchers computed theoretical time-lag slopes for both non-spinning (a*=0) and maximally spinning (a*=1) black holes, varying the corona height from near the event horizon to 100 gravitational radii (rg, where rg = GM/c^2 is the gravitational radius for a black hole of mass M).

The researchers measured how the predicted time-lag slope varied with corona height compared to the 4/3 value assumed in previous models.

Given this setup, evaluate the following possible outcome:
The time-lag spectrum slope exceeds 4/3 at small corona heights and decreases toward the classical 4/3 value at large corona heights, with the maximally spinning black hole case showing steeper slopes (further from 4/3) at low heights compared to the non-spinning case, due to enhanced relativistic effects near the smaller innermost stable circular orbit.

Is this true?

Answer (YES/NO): NO